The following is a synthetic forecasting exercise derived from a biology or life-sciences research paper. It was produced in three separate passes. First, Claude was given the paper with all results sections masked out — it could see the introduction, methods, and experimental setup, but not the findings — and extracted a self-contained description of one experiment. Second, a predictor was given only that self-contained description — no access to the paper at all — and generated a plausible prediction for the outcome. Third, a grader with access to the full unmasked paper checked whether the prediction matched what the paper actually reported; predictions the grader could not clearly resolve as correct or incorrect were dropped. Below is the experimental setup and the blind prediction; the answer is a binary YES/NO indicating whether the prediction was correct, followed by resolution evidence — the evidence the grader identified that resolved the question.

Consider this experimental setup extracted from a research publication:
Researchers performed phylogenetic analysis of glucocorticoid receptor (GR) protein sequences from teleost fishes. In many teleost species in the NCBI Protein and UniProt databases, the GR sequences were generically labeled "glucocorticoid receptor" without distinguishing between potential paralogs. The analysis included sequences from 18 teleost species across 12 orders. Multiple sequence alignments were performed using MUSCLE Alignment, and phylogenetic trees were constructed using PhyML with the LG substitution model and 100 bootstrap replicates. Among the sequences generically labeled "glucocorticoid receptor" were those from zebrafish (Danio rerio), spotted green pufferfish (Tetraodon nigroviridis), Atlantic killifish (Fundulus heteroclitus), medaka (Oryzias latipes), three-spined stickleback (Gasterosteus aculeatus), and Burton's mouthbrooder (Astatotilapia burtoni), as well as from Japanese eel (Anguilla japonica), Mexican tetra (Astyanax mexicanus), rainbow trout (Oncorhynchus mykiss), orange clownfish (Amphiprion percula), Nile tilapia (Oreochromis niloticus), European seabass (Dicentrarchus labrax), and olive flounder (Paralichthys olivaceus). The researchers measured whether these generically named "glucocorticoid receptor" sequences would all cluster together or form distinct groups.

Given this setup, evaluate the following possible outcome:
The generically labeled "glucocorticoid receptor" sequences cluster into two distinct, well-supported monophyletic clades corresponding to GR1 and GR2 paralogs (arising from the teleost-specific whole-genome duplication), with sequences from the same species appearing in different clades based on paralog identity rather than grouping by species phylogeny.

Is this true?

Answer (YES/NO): YES